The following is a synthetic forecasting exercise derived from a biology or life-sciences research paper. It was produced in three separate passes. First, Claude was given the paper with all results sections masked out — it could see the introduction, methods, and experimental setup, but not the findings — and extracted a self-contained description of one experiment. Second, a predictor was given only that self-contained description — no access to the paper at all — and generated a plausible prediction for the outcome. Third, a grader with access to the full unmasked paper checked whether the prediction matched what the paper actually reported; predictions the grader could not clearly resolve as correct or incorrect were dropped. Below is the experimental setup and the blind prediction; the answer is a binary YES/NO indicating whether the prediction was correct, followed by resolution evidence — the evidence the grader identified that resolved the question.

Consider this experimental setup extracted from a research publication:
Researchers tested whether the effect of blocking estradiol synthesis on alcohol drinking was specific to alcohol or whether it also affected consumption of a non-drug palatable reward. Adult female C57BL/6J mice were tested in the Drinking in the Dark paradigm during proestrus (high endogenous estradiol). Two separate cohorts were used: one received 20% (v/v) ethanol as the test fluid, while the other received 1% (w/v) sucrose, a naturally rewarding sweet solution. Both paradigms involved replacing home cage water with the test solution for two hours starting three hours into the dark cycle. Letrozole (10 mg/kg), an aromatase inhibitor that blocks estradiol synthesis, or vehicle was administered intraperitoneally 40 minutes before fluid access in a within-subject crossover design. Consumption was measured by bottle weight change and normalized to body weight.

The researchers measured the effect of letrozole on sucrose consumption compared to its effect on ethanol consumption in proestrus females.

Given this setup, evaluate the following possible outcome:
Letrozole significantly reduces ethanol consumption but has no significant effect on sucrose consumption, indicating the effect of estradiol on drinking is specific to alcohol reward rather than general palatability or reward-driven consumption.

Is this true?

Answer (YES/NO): YES